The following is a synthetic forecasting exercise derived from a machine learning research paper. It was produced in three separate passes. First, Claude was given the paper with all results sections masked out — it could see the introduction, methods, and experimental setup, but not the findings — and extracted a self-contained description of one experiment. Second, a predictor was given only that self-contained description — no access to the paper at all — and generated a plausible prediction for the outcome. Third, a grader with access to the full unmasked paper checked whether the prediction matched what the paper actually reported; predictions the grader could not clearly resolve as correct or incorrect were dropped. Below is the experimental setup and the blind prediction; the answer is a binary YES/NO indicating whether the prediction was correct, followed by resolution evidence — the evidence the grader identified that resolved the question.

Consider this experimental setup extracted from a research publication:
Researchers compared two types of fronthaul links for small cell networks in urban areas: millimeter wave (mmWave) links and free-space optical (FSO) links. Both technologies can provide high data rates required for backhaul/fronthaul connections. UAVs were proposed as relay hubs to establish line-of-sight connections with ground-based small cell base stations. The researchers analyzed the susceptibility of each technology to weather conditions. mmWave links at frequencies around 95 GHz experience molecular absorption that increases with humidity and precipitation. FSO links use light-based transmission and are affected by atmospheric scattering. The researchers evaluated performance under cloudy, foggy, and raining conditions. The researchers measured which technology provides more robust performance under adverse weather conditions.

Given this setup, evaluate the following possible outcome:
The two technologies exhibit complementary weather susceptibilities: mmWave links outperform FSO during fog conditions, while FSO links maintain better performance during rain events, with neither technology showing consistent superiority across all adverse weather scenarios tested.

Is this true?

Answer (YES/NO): NO